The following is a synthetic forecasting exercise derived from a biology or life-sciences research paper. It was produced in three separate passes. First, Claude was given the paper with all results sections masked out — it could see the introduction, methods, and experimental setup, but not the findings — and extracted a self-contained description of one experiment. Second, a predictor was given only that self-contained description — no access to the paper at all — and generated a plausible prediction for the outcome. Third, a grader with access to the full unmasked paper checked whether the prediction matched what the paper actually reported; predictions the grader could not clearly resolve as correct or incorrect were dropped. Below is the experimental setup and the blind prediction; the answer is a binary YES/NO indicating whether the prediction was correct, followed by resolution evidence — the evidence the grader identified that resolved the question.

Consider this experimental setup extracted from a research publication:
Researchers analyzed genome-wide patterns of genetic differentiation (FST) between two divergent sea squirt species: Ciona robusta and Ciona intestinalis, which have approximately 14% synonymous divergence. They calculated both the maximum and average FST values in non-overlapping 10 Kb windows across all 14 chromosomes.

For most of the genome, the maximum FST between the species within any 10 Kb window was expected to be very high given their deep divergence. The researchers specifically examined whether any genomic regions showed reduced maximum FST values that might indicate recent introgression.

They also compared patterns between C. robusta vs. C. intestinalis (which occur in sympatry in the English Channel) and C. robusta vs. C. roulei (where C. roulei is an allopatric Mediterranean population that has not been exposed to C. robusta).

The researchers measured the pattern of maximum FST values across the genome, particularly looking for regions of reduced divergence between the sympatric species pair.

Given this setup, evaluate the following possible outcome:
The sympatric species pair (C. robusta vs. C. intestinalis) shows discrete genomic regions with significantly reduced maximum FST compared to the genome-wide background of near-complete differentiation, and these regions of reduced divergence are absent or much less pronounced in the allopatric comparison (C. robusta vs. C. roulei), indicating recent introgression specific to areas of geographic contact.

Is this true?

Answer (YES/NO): YES